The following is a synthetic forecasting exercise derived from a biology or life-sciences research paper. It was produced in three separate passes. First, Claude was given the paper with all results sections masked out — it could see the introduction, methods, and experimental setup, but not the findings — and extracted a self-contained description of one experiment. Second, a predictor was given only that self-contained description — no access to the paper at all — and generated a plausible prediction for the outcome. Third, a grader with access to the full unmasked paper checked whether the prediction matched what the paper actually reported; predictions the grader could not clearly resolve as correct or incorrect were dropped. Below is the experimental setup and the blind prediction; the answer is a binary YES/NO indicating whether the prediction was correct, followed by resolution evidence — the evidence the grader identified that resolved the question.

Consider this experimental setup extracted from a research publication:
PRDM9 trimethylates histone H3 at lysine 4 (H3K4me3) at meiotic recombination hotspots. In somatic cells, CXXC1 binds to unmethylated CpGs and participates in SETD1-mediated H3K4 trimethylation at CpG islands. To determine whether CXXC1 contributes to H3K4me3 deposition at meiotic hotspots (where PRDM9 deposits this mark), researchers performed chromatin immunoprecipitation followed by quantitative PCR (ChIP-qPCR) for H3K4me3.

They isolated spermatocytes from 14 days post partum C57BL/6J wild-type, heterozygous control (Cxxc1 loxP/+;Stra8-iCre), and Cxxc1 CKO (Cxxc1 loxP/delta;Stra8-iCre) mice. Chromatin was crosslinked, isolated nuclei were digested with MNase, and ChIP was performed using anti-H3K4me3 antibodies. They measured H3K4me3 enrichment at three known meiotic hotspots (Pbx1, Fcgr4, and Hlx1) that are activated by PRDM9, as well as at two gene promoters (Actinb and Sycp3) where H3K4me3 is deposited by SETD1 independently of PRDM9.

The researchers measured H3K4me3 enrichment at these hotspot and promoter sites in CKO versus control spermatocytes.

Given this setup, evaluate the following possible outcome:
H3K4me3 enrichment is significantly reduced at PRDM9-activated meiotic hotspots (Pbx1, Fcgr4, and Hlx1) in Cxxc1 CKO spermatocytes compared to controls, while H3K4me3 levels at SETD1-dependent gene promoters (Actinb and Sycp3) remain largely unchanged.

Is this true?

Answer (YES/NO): NO